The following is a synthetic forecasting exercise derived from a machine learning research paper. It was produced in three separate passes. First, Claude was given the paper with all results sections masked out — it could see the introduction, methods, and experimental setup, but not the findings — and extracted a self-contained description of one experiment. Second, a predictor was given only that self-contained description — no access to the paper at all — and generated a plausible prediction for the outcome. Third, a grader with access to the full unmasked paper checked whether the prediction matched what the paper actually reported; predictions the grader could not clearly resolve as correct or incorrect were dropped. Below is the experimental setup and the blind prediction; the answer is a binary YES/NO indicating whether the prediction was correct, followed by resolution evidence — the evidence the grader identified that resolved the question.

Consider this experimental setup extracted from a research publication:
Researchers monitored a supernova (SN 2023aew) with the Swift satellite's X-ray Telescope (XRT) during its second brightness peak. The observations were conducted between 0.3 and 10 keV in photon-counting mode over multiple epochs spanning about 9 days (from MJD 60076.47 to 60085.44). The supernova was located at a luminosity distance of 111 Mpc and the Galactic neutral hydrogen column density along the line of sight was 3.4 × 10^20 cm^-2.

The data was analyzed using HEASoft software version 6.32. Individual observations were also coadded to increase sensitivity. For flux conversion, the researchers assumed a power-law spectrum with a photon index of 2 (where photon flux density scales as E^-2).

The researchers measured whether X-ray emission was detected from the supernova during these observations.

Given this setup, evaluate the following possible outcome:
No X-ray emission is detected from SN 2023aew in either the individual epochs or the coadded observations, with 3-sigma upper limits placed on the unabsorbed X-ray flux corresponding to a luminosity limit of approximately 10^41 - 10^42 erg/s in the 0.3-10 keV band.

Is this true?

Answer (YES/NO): NO